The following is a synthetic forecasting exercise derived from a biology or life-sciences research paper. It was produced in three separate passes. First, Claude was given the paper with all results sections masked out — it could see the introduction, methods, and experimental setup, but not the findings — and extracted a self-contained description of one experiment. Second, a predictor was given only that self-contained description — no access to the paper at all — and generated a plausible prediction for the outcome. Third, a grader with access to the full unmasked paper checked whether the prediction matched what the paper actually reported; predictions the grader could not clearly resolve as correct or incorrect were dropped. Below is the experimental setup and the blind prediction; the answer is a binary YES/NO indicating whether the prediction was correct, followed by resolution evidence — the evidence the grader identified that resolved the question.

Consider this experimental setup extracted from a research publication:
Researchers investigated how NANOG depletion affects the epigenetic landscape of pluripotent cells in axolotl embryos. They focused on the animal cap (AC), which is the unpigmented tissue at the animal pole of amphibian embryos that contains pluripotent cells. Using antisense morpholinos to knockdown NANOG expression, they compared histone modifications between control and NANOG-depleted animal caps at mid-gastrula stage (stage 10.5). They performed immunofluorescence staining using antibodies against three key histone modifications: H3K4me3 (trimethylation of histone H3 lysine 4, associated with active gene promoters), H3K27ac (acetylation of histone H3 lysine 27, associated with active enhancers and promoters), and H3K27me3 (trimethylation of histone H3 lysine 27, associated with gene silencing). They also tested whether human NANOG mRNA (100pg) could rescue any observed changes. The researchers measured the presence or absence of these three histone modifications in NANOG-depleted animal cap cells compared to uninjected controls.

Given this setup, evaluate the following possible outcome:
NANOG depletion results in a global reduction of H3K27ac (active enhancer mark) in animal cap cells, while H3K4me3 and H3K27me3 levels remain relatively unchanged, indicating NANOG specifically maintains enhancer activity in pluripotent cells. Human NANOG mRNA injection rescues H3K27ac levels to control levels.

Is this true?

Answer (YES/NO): NO